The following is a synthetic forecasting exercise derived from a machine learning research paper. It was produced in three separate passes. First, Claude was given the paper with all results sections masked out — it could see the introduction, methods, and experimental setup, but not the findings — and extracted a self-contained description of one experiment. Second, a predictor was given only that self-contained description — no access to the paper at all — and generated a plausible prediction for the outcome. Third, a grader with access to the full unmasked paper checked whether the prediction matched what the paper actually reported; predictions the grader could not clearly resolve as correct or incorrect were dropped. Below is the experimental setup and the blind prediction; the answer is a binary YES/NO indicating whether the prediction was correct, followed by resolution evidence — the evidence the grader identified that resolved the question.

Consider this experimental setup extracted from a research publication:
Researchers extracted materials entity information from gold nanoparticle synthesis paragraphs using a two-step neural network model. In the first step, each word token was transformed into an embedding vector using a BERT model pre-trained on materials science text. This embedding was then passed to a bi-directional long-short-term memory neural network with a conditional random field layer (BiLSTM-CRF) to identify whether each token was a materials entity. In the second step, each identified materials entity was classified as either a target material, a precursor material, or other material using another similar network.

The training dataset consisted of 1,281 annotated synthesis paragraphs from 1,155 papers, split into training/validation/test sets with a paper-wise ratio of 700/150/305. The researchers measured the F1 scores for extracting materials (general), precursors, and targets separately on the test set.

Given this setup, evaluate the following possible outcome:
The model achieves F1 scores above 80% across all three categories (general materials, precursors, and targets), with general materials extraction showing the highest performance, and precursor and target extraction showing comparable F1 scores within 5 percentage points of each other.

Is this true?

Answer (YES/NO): YES